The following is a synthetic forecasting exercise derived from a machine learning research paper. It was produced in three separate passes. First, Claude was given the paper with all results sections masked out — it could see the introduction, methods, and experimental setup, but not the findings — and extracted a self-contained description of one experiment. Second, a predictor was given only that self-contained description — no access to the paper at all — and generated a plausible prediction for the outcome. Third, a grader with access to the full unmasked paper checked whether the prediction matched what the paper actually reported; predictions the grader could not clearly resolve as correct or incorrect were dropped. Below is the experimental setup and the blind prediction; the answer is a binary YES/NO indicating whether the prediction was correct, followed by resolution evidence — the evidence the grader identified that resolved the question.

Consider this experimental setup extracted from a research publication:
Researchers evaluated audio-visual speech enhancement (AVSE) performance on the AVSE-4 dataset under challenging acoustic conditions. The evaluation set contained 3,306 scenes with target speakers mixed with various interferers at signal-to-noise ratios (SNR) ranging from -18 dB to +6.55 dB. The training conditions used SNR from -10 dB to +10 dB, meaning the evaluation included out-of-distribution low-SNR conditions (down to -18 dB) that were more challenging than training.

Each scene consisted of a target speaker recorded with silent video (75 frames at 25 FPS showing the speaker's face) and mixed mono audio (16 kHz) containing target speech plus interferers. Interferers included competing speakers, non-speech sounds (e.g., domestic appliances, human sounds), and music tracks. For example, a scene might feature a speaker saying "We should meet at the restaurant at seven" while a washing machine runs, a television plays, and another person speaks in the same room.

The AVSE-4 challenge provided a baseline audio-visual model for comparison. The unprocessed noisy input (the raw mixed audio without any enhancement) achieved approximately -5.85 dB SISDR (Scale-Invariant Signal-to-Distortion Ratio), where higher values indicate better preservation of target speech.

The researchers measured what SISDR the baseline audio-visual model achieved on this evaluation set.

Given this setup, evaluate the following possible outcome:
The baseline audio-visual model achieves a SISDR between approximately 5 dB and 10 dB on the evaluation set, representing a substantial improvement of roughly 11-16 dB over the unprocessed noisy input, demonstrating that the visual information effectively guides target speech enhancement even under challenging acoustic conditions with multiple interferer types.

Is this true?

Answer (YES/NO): NO